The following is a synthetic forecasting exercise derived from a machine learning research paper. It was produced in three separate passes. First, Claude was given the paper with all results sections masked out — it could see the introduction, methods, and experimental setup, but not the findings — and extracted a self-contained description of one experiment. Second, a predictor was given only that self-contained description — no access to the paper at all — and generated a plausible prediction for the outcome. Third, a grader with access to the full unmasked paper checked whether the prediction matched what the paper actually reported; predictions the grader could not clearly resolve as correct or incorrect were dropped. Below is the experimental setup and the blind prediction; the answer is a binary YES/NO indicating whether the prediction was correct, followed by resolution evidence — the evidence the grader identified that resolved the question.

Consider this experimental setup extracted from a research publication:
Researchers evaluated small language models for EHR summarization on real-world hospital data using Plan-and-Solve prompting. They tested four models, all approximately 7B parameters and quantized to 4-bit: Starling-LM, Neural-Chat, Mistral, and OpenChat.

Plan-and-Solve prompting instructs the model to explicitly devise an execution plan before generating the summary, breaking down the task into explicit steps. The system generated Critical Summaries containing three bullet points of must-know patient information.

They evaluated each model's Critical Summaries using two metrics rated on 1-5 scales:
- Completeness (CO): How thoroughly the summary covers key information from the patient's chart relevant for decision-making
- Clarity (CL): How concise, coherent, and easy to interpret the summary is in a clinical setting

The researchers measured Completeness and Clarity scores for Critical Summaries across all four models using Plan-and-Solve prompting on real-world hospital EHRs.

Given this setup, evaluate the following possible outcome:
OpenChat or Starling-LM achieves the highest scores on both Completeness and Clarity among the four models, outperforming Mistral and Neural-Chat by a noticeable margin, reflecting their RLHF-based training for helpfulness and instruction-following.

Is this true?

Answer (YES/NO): NO